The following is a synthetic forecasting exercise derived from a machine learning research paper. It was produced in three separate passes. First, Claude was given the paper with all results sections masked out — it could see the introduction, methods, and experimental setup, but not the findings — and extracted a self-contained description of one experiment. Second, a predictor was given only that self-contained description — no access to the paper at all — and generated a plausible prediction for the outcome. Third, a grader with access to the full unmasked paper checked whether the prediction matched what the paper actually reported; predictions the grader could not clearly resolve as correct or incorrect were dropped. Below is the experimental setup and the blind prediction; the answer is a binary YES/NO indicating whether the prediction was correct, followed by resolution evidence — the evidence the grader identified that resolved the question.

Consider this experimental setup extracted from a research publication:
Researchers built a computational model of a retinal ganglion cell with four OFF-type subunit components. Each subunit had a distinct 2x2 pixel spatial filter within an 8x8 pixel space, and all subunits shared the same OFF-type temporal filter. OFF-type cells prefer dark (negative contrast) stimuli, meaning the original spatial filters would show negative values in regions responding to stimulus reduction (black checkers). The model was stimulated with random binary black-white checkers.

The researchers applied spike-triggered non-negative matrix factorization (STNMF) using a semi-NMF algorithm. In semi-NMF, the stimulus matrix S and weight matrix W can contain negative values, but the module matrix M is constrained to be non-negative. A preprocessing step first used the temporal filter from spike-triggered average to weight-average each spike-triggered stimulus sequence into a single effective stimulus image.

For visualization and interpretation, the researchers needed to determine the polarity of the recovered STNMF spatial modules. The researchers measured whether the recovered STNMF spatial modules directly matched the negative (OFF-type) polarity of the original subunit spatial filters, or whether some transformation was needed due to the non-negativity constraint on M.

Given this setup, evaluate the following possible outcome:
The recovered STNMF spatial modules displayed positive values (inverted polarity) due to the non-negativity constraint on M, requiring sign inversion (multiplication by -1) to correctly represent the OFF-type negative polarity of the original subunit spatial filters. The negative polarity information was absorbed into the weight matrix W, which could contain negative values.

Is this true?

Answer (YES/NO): YES